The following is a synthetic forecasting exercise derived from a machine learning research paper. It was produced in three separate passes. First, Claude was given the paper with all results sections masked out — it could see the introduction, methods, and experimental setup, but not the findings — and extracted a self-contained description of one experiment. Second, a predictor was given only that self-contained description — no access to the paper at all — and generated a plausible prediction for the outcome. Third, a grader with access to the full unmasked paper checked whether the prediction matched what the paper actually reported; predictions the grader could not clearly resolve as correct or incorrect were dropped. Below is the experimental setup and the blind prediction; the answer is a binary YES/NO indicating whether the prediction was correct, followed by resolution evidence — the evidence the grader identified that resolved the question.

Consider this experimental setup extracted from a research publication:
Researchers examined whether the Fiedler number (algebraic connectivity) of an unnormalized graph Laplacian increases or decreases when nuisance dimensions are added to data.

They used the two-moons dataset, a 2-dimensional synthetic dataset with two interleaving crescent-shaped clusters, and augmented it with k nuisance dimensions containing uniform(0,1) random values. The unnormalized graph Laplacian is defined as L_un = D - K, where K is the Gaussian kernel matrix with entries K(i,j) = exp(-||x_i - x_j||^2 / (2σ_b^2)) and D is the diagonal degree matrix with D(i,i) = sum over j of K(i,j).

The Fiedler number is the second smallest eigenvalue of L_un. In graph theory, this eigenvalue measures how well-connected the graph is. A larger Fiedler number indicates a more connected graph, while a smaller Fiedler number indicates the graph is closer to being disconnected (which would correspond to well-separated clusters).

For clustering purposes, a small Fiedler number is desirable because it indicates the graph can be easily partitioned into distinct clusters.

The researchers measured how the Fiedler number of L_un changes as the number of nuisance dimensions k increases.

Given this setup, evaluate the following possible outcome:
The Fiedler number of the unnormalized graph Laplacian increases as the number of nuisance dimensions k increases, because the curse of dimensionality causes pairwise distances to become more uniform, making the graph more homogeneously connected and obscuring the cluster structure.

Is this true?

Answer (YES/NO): YES